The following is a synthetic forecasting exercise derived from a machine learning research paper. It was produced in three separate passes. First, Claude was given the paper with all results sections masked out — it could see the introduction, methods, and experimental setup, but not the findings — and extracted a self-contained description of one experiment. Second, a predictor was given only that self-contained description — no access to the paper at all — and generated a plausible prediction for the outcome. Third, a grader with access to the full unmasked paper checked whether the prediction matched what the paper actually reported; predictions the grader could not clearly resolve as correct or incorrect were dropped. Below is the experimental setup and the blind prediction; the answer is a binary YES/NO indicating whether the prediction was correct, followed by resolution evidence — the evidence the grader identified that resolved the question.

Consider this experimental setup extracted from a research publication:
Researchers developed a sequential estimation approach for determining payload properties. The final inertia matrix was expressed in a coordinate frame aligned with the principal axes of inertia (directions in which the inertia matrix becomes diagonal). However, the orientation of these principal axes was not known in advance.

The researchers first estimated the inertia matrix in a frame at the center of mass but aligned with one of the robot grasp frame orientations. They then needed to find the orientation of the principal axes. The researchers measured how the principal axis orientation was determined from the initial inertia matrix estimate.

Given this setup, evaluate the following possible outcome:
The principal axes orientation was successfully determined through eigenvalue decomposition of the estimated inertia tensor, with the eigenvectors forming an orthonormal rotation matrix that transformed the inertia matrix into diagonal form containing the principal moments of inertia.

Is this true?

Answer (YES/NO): YES